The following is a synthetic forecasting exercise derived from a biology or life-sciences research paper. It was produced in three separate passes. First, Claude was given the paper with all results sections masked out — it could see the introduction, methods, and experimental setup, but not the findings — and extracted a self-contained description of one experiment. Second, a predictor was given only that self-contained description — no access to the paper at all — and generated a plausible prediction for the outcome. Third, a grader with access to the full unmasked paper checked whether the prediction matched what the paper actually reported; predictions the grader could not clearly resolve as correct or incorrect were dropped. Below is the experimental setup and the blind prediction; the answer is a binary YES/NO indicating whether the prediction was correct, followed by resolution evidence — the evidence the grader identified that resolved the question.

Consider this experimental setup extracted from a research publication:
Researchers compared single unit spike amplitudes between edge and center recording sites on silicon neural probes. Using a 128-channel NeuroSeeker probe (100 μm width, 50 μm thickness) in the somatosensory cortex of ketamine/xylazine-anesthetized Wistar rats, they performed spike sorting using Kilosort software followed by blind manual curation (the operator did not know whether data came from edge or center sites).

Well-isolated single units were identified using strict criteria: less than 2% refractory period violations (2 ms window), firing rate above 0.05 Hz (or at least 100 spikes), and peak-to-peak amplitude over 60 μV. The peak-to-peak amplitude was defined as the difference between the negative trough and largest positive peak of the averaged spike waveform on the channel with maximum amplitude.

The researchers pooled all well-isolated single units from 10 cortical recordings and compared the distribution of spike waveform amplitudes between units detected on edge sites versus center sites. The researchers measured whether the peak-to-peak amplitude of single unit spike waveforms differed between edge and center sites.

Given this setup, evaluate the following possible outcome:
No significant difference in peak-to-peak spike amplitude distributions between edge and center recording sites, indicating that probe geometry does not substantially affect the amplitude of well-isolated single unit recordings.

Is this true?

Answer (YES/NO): NO